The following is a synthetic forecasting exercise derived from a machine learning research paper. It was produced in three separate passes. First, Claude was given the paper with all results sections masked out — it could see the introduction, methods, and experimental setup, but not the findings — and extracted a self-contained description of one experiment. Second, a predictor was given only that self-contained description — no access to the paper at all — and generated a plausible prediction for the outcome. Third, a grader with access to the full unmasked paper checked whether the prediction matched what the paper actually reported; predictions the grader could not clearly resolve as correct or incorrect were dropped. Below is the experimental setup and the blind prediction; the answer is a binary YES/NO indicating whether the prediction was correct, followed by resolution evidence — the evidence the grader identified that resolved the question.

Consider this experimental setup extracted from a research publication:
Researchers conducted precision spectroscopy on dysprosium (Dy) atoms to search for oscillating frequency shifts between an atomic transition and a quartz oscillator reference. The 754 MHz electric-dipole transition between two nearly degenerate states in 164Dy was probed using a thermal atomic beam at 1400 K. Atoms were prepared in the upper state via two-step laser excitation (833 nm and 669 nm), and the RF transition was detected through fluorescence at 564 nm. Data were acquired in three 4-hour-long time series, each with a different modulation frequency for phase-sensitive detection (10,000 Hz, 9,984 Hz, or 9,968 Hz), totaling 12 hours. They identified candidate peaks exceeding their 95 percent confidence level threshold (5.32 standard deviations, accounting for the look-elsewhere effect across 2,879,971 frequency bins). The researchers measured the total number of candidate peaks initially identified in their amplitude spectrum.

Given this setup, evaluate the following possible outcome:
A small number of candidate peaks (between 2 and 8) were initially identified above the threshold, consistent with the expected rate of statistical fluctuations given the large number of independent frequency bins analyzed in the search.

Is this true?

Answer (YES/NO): NO